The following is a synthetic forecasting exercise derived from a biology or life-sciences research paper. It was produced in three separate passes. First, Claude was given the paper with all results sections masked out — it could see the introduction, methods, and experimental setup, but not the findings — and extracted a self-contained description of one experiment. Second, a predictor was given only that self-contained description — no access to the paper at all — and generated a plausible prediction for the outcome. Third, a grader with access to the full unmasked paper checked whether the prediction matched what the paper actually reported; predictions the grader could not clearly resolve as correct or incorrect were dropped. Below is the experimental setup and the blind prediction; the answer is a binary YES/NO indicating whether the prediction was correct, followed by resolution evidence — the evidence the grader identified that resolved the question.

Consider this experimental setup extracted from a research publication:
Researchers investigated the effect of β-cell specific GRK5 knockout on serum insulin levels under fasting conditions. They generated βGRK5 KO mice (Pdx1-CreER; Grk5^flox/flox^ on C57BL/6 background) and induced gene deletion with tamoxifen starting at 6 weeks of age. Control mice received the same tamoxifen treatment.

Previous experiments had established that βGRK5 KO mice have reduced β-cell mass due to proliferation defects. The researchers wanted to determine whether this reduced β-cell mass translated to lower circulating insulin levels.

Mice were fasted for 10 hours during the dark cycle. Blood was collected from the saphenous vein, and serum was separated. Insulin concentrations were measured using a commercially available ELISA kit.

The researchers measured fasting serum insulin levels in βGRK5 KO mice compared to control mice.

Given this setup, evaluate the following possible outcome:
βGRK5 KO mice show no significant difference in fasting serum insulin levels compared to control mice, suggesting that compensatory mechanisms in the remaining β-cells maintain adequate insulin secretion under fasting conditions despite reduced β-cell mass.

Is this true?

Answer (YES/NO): NO